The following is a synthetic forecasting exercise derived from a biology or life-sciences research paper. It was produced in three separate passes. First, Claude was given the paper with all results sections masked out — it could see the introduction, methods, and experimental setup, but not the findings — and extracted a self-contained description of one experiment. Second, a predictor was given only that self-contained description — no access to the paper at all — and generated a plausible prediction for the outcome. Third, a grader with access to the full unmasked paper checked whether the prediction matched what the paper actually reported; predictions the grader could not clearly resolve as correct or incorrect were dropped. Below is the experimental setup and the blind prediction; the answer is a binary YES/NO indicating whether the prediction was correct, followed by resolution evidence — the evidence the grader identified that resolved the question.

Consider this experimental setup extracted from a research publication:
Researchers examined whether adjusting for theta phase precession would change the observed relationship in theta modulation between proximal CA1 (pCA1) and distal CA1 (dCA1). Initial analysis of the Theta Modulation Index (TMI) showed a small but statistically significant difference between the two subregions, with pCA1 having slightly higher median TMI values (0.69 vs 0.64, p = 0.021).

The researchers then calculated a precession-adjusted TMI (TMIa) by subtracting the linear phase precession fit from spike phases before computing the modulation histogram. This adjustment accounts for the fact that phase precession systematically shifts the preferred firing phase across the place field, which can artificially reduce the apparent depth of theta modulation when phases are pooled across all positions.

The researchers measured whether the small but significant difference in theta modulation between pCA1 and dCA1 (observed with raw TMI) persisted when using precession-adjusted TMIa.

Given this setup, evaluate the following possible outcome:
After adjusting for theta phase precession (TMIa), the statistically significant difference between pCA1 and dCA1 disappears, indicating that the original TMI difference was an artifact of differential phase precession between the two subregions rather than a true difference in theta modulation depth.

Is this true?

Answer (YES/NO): NO